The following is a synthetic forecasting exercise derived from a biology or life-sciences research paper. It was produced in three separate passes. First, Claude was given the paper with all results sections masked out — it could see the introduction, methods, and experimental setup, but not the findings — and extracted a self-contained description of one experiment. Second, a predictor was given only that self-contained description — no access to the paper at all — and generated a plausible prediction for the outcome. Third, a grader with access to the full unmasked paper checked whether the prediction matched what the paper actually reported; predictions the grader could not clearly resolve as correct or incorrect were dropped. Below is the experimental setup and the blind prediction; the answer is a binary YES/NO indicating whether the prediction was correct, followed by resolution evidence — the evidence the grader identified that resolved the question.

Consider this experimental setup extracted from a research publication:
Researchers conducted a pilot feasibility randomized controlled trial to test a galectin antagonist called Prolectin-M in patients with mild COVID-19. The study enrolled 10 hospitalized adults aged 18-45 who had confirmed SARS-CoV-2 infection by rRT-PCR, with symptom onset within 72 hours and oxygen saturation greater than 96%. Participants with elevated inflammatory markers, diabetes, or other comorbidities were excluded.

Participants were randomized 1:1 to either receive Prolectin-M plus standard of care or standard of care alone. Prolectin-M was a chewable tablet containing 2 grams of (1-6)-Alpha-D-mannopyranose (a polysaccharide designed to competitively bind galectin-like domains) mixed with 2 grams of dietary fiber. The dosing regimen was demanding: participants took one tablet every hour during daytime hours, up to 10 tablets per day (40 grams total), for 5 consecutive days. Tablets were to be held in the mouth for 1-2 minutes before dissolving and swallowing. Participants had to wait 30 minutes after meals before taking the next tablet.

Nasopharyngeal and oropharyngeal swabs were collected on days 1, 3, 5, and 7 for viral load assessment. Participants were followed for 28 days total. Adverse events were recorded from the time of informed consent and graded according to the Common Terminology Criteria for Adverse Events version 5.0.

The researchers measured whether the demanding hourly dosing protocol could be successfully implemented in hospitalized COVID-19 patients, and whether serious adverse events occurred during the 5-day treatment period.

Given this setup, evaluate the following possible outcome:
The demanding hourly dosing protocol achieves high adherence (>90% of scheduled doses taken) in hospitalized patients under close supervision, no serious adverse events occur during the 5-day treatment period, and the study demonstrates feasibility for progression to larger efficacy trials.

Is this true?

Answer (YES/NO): YES